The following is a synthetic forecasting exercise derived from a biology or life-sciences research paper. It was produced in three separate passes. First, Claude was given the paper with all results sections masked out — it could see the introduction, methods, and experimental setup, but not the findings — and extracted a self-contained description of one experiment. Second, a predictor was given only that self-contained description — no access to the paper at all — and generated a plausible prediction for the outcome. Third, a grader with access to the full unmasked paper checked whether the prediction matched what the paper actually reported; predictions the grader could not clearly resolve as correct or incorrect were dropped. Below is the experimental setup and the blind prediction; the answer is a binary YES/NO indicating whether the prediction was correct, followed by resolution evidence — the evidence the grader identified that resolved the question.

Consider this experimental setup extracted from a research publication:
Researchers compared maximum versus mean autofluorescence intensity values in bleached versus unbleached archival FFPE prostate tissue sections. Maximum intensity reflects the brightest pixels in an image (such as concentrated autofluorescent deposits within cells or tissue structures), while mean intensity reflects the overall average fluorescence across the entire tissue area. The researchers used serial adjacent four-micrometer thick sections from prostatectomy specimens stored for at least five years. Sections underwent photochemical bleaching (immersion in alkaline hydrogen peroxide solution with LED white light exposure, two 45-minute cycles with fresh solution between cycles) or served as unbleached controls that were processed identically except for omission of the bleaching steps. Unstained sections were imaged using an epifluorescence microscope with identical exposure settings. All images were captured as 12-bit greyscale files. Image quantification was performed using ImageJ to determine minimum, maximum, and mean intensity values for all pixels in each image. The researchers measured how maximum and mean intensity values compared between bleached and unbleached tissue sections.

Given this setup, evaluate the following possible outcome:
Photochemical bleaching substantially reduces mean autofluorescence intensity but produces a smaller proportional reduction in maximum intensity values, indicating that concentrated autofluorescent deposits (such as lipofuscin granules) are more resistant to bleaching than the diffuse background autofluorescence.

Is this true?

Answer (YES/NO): NO